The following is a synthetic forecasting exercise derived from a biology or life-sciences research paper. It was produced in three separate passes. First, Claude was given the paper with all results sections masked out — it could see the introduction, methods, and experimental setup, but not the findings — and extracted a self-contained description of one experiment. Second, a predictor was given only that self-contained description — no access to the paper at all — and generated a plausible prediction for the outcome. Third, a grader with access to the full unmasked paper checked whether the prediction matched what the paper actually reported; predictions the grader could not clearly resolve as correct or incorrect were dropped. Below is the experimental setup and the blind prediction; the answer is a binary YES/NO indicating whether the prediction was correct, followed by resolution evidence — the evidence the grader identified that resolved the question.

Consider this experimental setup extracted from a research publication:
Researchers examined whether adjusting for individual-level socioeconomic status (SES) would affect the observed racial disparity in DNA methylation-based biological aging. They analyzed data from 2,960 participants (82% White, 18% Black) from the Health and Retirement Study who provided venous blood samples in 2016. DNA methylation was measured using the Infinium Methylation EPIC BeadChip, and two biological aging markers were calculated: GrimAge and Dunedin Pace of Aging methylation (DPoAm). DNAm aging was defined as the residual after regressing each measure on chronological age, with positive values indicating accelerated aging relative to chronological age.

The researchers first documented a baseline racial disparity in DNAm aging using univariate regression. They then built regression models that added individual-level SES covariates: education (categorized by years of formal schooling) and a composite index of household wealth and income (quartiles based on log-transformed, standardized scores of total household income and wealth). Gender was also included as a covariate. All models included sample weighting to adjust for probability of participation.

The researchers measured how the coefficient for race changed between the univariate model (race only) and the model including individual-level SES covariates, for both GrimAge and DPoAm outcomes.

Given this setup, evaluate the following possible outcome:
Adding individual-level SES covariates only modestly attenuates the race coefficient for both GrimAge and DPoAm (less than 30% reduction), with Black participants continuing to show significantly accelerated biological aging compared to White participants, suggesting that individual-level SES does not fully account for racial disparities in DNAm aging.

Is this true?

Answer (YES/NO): NO